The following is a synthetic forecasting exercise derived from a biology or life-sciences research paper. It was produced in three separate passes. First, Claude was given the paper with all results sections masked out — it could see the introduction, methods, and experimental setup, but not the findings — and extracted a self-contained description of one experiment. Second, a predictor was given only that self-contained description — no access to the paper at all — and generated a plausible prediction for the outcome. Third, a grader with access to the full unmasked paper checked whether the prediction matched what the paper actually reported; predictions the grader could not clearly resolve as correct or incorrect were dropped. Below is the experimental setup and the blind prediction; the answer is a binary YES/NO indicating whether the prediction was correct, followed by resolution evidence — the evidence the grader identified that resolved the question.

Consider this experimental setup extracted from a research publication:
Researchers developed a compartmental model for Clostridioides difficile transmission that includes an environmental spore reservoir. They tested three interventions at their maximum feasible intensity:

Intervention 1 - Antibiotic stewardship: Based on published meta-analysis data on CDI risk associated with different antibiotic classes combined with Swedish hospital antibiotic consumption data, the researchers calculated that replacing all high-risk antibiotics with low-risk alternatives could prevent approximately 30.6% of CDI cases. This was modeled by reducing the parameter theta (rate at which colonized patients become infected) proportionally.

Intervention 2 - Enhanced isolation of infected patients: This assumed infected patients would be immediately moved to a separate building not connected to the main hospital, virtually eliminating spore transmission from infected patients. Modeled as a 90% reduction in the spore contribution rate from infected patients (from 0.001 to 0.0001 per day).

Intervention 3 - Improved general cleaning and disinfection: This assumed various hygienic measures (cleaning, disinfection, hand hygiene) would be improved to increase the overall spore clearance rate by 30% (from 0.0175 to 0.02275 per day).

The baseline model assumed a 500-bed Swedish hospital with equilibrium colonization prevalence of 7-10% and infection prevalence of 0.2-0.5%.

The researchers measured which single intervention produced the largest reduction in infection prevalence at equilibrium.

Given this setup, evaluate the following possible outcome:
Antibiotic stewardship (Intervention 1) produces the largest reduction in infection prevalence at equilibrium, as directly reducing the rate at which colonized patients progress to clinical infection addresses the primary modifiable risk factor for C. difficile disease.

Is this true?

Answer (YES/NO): YES